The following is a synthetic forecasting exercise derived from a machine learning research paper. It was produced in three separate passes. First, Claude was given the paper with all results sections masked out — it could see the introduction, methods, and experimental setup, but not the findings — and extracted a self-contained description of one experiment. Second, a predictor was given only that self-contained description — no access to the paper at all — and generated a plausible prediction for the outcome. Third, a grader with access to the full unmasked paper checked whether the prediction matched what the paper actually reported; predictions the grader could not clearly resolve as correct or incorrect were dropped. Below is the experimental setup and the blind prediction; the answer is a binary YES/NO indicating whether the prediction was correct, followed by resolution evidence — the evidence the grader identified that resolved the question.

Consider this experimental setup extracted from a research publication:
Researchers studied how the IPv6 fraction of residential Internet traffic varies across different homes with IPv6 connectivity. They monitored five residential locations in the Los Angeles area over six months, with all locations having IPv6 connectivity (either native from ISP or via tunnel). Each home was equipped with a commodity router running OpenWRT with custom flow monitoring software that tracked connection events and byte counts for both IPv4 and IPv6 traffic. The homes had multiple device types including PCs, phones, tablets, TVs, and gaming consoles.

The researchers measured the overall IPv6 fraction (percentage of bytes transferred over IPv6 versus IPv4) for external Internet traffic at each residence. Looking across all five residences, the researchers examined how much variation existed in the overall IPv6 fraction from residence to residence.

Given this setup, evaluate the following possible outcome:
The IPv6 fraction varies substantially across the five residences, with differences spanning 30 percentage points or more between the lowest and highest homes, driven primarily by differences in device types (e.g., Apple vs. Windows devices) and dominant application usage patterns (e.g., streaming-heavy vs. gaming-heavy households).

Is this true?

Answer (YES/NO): NO